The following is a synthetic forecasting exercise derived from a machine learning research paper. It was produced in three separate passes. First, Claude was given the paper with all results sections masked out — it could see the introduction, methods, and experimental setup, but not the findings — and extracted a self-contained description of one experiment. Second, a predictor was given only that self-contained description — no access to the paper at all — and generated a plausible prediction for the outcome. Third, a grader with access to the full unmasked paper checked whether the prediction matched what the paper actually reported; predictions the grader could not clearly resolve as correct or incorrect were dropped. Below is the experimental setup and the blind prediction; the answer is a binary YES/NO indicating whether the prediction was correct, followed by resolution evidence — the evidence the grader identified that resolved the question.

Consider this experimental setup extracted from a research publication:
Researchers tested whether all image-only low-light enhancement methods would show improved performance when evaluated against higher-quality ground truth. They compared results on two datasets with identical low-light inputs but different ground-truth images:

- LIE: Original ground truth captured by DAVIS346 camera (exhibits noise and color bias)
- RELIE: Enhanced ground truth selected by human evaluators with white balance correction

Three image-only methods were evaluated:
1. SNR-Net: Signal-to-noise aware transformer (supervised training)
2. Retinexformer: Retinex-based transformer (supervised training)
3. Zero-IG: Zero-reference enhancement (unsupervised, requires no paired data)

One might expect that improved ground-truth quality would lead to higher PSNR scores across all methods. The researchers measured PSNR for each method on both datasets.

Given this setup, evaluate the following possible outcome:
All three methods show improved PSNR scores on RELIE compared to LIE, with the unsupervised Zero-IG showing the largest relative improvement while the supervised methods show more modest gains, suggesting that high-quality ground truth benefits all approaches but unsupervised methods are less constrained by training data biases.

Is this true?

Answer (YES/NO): NO